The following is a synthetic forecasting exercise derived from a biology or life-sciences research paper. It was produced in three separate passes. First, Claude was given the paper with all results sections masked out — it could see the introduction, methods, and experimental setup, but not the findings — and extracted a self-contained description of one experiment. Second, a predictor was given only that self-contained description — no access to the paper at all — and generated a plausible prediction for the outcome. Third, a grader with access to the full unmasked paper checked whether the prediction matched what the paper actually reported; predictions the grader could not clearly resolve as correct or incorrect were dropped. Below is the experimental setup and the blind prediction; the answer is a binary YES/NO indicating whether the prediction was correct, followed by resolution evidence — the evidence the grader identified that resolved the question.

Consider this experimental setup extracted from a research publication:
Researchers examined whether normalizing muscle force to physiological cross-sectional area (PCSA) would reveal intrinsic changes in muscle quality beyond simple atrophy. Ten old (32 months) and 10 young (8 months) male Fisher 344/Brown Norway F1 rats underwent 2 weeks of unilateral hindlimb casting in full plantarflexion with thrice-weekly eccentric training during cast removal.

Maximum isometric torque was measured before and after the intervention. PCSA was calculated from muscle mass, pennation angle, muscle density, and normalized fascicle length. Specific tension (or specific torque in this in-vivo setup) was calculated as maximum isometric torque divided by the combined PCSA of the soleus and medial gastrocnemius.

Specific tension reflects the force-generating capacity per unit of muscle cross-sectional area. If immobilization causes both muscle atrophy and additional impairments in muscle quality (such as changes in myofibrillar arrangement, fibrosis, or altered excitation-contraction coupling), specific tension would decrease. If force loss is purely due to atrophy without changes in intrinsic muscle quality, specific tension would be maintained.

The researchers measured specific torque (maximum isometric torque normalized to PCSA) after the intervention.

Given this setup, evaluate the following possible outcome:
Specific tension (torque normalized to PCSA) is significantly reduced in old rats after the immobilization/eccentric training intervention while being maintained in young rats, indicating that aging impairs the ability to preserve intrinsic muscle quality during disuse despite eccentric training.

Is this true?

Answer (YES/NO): NO